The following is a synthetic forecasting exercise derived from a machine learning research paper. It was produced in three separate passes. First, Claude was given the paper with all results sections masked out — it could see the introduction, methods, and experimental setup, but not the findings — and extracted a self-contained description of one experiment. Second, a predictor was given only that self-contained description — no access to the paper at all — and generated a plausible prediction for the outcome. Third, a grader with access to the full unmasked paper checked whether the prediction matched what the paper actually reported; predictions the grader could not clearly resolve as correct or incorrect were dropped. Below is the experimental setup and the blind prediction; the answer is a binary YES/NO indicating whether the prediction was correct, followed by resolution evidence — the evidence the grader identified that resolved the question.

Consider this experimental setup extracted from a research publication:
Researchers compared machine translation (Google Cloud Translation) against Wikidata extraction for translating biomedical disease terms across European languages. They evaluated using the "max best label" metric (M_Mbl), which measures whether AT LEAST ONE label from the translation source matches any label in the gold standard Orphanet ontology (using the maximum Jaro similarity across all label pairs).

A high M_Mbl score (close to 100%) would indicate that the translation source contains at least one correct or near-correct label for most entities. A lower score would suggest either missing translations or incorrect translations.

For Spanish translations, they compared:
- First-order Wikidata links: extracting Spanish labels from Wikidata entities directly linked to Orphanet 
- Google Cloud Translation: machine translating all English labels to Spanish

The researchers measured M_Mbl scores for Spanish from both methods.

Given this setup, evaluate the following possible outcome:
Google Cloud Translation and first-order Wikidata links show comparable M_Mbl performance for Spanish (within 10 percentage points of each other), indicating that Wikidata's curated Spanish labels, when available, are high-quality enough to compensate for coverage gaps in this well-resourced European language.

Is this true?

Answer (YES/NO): YES